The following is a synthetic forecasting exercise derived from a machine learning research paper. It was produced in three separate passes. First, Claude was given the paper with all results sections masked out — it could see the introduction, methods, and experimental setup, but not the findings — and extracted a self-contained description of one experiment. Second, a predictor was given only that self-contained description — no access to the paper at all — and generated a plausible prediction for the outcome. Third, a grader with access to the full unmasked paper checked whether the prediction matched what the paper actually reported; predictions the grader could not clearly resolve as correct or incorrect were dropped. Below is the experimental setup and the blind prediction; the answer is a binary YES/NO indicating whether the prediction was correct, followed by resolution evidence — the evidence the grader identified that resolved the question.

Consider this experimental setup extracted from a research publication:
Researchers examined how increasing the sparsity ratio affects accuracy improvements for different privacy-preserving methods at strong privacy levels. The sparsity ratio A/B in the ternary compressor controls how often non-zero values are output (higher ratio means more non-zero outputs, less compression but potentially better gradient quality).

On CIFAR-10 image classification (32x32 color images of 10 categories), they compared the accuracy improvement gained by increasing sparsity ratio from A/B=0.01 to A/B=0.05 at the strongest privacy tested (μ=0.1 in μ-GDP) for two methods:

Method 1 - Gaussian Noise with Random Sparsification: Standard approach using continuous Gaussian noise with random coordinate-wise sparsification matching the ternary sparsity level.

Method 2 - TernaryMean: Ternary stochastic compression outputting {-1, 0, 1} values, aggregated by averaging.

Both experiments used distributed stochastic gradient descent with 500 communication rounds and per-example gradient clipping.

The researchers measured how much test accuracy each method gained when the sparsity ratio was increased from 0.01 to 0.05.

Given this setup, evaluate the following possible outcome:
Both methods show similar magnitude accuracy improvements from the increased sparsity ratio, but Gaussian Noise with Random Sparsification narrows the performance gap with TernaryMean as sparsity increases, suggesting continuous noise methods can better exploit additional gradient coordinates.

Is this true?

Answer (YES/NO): NO